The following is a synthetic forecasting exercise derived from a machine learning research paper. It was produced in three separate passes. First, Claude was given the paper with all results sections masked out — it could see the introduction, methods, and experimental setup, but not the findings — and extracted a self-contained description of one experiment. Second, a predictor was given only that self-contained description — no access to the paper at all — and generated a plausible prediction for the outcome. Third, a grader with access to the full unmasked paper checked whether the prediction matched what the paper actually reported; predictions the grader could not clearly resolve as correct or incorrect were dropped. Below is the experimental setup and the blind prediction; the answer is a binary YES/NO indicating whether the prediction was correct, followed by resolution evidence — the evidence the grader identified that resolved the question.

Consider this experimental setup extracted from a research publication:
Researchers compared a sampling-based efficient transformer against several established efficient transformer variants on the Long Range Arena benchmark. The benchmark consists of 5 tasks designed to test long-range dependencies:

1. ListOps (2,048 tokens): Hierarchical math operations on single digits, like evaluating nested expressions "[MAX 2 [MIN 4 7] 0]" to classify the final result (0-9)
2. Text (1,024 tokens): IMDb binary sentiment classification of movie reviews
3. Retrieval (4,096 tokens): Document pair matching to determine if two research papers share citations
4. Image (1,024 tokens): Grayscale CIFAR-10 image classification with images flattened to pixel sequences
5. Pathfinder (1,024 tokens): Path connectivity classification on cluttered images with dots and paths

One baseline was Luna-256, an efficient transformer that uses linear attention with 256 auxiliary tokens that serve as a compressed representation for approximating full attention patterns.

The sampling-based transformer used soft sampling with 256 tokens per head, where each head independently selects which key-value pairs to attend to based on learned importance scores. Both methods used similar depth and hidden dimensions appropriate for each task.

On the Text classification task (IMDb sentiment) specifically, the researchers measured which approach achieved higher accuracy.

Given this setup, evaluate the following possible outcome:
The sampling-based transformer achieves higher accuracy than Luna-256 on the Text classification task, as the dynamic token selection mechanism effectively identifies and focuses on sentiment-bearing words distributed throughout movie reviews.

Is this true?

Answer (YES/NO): NO